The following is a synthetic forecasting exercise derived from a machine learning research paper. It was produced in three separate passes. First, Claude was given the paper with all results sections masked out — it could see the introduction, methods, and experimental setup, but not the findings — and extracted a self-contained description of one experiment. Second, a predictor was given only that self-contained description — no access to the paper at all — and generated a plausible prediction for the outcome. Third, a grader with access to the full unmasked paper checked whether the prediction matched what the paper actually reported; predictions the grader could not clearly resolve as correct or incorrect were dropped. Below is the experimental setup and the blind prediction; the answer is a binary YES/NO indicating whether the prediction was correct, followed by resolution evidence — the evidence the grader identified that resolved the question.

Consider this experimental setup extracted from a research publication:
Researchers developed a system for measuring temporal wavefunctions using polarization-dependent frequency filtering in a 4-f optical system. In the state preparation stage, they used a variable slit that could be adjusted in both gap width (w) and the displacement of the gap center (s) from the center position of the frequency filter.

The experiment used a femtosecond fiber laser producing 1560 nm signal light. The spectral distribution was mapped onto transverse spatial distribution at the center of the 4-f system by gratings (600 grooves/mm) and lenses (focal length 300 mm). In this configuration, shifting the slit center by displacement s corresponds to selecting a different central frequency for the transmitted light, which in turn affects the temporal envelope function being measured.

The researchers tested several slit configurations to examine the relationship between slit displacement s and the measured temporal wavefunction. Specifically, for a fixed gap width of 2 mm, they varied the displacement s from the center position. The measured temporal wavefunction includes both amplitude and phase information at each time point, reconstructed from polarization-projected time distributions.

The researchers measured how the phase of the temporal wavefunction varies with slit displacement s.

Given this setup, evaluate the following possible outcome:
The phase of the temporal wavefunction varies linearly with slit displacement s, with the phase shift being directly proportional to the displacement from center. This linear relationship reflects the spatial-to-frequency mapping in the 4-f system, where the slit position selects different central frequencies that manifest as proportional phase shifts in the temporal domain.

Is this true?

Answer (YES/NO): YES